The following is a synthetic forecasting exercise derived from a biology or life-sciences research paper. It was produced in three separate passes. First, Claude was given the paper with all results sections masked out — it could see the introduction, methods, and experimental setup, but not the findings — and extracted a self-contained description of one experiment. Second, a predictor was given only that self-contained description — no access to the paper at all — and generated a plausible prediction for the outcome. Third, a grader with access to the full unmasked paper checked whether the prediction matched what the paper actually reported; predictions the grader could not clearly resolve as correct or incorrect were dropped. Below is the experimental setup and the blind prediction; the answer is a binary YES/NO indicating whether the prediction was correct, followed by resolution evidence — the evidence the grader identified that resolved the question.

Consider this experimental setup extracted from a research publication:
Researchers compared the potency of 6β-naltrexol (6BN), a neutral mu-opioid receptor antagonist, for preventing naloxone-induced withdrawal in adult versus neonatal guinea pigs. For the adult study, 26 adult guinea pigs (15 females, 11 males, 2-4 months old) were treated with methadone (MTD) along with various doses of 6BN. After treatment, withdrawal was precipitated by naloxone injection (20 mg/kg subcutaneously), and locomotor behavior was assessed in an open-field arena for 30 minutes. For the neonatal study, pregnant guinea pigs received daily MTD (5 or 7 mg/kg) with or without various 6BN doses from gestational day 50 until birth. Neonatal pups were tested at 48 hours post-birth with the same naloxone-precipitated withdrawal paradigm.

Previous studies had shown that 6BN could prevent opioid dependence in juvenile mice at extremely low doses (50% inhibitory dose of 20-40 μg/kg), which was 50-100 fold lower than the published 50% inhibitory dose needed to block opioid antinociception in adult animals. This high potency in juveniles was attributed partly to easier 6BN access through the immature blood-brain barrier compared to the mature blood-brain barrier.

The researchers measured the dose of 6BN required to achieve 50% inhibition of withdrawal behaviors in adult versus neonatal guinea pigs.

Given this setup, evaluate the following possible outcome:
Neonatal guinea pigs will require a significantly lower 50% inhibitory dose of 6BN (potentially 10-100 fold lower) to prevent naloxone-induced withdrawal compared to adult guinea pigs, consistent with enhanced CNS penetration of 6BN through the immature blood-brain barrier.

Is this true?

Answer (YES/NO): NO